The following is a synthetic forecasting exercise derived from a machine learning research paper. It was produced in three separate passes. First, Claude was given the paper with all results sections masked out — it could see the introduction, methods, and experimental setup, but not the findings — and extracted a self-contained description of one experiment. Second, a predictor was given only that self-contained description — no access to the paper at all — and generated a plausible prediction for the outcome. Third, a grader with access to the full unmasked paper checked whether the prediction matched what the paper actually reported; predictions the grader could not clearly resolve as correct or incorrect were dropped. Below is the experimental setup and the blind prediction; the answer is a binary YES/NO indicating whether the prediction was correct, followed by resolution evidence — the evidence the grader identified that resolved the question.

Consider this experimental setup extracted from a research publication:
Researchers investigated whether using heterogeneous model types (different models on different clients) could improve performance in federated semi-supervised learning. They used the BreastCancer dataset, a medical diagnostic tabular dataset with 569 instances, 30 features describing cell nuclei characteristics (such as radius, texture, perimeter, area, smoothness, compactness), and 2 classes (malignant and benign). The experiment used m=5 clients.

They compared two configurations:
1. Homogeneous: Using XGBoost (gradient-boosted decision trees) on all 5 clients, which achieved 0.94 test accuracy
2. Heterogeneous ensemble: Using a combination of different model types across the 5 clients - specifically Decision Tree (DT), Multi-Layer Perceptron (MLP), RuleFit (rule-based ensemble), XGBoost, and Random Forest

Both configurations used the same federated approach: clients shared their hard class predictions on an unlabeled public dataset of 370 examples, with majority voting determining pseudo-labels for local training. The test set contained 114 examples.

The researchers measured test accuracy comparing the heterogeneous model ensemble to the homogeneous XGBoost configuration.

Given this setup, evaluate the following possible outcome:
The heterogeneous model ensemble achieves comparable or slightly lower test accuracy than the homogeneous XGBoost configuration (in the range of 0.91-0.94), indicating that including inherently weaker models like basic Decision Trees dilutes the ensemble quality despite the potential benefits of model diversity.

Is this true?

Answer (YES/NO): YES